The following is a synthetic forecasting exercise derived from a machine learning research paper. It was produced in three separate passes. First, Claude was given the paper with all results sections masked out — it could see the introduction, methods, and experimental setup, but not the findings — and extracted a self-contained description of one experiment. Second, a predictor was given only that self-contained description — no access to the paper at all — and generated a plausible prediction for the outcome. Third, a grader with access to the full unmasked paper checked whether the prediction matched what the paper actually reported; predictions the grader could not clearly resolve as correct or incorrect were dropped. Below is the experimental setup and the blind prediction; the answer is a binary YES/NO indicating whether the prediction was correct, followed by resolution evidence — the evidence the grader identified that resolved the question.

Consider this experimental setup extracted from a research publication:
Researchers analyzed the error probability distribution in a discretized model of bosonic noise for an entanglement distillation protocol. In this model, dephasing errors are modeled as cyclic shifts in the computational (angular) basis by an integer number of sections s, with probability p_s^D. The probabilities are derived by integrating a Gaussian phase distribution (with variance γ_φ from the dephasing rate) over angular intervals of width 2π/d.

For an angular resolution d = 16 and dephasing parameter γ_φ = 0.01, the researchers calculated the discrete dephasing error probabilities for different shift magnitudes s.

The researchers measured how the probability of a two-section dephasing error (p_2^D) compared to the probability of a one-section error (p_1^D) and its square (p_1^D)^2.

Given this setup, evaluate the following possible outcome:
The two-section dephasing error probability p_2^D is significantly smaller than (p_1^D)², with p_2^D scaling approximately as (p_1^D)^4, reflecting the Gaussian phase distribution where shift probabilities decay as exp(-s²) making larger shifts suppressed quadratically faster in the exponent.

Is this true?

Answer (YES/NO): NO